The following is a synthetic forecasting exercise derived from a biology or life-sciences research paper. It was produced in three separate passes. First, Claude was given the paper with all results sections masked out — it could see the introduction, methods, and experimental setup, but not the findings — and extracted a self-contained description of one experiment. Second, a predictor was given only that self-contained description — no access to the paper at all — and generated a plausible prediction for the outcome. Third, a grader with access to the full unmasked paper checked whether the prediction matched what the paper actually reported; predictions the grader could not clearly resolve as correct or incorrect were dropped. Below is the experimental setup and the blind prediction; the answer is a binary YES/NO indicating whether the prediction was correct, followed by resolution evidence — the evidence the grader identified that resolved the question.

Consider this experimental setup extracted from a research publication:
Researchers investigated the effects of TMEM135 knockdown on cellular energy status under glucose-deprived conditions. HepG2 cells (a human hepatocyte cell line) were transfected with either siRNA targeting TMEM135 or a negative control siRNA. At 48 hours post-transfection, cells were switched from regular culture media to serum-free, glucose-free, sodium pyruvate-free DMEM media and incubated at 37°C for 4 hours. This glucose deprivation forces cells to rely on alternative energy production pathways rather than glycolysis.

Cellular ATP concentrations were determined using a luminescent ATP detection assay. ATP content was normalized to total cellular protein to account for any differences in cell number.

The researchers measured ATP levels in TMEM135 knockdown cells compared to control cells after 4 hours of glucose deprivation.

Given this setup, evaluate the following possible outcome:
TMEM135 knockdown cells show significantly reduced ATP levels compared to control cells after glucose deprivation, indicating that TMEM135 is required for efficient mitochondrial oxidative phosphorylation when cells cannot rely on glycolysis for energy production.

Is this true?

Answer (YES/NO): NO